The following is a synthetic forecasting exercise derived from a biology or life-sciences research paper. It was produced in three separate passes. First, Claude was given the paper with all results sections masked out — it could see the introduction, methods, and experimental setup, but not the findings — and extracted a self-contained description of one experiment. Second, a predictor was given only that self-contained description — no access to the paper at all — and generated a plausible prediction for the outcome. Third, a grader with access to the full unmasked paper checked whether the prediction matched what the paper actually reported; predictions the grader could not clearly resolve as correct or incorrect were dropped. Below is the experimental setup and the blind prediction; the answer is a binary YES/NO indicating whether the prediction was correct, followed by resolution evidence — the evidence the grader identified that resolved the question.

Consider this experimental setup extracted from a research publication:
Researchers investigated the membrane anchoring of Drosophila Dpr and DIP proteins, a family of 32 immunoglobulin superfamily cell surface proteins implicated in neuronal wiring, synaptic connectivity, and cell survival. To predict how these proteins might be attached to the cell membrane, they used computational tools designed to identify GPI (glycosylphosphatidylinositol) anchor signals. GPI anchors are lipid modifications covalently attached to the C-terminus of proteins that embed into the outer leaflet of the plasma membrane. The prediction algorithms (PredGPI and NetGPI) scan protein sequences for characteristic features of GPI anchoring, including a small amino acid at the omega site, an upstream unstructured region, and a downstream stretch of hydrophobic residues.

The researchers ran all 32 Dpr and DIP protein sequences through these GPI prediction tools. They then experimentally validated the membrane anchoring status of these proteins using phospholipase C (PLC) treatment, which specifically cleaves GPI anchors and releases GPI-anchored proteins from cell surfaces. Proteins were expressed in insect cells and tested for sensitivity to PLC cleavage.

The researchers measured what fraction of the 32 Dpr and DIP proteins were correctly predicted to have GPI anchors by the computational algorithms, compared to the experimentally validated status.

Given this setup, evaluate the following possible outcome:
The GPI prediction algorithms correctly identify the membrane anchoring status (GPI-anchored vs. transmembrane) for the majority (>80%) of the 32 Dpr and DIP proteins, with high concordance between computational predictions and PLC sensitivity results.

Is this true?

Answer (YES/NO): NO